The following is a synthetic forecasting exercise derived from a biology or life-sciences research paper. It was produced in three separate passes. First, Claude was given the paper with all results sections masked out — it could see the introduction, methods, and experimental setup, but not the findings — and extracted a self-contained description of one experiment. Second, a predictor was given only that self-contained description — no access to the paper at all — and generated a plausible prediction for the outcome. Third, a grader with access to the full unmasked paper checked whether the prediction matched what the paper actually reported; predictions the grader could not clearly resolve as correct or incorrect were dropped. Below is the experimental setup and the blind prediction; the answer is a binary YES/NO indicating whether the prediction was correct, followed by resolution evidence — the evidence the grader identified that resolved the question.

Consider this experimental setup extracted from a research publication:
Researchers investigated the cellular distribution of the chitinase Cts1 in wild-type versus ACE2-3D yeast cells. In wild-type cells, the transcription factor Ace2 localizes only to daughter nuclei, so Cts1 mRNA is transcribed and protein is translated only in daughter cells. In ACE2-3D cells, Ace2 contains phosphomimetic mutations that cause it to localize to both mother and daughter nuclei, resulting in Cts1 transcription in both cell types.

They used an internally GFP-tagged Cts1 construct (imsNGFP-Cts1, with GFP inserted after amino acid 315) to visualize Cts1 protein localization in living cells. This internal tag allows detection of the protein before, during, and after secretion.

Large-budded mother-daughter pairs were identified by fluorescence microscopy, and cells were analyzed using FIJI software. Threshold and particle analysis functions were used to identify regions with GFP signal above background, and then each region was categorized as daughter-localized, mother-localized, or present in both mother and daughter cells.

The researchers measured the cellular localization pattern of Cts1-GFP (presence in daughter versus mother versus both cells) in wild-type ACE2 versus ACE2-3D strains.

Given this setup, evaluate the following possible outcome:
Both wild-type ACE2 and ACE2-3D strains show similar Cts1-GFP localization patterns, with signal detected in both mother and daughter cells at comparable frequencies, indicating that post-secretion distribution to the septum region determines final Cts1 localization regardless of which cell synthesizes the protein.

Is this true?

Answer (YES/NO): NO